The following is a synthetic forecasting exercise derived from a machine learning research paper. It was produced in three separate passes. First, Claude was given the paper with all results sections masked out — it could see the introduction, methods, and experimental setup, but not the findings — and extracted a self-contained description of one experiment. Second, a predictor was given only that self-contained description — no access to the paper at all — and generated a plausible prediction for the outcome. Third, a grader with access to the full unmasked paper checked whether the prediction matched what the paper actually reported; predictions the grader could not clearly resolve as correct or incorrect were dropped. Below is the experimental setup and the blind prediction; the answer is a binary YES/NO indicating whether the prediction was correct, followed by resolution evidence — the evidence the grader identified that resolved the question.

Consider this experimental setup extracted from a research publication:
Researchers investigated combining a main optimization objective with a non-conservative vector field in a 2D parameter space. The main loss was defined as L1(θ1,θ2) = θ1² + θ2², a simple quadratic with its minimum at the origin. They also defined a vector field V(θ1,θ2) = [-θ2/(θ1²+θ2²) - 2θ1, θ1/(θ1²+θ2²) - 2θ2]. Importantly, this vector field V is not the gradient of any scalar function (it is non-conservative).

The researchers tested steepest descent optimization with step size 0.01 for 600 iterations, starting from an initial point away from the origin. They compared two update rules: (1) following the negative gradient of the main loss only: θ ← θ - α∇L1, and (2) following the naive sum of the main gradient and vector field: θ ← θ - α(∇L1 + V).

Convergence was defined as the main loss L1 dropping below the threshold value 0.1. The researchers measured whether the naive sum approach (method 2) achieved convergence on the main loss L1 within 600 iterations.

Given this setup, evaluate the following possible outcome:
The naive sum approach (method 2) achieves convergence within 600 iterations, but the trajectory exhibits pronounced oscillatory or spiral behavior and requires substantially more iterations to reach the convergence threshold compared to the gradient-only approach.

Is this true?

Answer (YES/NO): NO